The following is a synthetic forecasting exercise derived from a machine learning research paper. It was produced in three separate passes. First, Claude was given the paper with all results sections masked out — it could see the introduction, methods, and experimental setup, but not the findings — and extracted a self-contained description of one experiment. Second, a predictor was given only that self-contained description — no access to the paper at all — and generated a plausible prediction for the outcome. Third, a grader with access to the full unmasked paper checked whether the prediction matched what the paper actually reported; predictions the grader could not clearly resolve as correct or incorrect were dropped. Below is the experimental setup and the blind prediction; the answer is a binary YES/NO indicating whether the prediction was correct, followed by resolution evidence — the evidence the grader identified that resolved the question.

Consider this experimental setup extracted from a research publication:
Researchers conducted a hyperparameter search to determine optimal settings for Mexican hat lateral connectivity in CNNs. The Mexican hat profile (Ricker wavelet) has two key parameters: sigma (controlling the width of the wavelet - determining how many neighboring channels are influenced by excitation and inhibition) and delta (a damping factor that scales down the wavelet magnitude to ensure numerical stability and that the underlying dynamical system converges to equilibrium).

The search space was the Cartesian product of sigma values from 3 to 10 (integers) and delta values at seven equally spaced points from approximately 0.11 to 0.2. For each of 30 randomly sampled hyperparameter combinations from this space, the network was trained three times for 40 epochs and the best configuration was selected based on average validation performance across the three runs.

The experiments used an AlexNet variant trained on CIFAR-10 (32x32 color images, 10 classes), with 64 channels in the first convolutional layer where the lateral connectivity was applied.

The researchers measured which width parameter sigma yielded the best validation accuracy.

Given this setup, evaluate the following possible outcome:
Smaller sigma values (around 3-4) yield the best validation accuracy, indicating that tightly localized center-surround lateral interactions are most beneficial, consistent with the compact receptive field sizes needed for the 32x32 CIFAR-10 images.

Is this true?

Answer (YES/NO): YES